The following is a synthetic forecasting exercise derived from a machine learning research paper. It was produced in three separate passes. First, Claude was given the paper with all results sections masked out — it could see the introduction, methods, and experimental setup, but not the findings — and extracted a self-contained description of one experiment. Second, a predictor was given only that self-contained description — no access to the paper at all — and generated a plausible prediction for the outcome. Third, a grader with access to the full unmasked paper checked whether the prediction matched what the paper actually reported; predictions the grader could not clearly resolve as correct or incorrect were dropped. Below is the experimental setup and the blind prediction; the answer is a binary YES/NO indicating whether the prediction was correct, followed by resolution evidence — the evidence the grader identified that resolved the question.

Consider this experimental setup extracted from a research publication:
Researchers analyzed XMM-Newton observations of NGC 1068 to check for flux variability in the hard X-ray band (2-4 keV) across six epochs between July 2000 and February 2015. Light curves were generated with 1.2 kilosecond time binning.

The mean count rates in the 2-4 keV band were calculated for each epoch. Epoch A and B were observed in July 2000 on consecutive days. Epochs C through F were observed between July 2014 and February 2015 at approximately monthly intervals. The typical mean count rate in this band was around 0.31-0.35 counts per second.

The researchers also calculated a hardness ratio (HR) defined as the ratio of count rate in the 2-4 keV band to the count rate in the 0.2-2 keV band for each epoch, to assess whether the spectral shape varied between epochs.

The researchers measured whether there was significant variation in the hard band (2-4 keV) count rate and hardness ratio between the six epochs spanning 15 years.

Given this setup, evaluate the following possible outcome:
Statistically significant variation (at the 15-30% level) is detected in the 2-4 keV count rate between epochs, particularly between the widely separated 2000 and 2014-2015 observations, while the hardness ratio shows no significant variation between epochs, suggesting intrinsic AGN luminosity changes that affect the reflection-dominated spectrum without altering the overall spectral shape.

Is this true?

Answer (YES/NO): NO